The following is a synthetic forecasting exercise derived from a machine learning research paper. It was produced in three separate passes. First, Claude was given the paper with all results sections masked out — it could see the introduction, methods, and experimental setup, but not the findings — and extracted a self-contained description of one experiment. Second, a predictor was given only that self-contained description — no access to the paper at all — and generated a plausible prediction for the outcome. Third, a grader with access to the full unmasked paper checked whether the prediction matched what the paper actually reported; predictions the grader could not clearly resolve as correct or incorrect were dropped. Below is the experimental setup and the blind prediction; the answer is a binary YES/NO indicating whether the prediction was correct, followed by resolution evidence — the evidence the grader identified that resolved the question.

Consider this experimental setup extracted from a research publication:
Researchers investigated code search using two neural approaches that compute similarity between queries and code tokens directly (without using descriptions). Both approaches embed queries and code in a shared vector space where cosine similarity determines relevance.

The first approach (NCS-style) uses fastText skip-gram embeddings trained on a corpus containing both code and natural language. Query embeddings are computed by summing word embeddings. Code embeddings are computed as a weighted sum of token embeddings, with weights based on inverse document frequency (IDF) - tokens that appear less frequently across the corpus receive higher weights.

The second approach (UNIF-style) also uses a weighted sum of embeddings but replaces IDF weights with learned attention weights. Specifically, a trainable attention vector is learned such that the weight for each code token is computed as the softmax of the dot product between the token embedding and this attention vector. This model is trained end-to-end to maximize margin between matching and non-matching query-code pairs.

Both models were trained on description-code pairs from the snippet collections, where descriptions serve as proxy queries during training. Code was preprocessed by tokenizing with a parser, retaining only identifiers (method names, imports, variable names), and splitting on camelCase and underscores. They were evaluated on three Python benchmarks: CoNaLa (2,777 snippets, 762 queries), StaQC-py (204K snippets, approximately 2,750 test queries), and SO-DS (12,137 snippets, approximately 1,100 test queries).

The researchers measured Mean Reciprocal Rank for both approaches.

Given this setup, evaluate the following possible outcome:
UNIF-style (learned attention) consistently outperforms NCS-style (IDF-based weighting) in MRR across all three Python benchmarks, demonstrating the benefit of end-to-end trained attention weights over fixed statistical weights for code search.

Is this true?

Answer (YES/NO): NO